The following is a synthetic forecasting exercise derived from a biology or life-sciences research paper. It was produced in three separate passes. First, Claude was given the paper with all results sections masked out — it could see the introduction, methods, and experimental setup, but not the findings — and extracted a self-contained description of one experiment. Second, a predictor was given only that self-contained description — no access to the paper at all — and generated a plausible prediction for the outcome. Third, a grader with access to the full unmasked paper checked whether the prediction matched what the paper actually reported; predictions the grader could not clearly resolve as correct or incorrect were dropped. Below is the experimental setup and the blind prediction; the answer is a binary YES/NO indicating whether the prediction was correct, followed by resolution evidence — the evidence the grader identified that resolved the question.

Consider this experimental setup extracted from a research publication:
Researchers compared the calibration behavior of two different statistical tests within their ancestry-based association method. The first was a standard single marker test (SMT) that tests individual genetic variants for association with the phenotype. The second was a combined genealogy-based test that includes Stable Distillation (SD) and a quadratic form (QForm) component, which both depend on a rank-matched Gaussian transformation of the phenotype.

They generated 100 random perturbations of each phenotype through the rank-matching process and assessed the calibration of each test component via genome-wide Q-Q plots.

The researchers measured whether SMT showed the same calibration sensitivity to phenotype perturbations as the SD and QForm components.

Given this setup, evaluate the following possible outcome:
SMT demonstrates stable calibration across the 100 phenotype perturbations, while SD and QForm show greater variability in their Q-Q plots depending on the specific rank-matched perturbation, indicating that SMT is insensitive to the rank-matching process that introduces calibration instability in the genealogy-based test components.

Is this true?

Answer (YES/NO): YES